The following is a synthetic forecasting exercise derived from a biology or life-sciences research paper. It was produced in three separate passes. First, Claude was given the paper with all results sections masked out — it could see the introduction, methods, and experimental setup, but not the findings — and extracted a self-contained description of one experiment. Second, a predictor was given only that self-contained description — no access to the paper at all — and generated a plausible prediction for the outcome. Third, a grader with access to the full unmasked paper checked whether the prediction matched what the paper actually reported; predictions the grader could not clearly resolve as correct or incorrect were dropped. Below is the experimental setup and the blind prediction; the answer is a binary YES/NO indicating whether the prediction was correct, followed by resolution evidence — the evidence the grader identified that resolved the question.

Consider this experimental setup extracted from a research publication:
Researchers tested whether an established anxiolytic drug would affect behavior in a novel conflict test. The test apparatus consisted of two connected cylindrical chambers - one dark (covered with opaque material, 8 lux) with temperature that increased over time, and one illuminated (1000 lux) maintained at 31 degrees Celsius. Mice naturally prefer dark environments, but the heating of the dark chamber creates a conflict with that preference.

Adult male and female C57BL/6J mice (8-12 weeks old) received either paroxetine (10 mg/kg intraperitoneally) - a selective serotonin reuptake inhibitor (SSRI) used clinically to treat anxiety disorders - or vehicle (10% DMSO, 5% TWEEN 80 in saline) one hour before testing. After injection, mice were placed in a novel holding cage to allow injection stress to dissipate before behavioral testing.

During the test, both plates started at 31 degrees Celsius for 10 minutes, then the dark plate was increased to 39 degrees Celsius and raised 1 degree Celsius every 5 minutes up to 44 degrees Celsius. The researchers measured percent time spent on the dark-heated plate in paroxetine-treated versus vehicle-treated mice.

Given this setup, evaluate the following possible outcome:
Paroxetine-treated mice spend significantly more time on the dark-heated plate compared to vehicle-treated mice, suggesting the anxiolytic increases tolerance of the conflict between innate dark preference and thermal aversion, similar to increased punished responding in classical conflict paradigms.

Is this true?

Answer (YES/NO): NO